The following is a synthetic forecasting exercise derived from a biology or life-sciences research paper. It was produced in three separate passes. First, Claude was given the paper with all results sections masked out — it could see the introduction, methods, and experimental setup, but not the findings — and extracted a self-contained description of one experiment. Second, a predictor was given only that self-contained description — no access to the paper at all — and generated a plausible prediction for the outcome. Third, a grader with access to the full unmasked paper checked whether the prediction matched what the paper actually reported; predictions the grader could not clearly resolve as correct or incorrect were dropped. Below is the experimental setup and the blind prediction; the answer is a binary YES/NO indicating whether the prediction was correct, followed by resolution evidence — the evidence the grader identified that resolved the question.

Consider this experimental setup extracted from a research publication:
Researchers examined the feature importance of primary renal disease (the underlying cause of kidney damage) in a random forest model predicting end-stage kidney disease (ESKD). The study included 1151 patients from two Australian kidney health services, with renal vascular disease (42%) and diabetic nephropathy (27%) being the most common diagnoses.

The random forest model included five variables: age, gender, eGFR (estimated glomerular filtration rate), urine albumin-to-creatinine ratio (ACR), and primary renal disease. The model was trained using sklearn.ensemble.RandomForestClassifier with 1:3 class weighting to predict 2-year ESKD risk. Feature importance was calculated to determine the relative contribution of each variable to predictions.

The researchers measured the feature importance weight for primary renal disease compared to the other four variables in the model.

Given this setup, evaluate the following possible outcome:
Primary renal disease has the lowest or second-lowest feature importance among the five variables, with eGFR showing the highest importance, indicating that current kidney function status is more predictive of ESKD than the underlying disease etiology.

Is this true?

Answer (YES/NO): NO